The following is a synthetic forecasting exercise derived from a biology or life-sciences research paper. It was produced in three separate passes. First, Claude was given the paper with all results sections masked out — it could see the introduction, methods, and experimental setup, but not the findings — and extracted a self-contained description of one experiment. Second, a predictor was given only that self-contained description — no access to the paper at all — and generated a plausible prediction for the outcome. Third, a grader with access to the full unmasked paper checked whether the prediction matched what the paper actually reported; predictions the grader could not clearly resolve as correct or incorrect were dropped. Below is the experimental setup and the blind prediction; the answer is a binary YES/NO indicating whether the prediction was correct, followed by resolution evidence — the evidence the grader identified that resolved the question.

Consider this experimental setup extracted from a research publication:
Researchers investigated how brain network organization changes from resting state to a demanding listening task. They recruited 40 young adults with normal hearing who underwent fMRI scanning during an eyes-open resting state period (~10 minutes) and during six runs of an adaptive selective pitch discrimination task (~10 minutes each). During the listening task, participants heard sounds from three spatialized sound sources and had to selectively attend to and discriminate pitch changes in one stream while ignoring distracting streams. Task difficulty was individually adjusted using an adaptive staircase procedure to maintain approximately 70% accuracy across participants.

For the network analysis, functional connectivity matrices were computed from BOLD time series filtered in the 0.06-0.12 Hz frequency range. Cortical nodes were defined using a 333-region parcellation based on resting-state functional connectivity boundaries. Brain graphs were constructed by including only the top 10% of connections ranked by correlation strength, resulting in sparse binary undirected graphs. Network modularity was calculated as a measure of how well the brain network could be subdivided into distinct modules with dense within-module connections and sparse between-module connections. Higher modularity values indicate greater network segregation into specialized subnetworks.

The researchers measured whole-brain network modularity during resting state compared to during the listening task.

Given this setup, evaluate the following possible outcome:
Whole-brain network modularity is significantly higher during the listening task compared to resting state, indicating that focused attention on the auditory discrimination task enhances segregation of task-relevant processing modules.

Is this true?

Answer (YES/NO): YES